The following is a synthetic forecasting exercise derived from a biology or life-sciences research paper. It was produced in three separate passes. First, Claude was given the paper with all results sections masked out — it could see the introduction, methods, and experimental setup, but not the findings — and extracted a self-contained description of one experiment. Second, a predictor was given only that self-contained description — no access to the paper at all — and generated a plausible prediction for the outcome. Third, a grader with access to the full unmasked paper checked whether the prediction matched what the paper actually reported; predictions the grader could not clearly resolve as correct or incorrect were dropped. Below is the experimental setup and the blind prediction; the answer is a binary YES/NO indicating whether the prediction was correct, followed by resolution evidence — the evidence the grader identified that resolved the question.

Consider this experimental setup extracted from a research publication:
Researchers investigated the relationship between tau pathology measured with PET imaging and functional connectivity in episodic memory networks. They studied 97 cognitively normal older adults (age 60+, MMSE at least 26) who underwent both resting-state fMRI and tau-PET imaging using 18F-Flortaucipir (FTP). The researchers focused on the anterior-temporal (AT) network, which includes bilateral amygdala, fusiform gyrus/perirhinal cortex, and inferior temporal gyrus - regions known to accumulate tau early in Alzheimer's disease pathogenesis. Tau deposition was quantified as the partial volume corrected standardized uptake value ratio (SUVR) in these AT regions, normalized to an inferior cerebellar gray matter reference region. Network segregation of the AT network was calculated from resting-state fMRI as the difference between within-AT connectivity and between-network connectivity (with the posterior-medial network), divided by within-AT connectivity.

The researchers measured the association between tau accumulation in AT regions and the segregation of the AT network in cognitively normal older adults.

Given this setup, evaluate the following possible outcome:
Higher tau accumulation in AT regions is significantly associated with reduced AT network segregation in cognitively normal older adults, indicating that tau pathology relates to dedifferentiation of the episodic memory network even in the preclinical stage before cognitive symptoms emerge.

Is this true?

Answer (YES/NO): YES